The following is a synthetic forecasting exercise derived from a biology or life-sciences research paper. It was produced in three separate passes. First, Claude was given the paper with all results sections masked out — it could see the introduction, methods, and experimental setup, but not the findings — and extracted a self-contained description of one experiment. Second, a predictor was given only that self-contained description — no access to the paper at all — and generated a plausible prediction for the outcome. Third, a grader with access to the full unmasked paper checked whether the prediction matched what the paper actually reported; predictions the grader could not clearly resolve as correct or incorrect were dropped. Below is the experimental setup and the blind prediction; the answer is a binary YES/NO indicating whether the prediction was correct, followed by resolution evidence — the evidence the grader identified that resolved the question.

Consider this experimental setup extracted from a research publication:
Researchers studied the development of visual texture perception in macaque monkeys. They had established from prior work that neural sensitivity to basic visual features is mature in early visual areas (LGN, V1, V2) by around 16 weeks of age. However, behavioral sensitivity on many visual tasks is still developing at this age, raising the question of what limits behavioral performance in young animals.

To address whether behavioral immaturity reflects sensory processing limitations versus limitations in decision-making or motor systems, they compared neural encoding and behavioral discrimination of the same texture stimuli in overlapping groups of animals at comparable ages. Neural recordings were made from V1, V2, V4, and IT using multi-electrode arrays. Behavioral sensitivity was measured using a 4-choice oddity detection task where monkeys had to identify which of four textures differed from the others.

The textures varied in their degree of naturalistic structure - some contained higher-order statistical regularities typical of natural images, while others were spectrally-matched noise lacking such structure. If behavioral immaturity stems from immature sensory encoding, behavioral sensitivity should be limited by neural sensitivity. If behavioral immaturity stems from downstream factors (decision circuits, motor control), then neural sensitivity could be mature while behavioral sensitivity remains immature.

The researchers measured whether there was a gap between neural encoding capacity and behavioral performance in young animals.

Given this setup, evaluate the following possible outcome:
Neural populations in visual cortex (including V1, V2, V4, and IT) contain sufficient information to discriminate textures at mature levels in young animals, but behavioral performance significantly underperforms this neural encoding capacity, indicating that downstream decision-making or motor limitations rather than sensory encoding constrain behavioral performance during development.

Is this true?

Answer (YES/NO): YES